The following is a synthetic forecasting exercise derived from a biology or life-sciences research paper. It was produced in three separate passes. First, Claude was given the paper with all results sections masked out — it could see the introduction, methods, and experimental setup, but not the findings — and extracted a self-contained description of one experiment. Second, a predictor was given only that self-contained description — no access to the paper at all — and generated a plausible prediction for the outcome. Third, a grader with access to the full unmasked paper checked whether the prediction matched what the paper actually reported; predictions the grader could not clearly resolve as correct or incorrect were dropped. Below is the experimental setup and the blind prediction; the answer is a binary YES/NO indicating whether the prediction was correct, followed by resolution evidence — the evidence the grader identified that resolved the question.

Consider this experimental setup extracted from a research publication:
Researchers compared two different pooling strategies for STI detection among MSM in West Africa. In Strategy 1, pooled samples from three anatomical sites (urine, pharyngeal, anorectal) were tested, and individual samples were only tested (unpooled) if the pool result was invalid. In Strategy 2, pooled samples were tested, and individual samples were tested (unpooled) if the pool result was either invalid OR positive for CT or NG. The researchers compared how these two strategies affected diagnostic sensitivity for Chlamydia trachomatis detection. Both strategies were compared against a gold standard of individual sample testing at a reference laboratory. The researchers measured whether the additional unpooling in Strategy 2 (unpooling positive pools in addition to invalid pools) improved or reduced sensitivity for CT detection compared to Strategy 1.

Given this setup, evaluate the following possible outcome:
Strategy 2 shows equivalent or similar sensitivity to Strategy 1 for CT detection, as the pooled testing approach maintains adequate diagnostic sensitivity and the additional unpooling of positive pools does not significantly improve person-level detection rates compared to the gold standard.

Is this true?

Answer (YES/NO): NO